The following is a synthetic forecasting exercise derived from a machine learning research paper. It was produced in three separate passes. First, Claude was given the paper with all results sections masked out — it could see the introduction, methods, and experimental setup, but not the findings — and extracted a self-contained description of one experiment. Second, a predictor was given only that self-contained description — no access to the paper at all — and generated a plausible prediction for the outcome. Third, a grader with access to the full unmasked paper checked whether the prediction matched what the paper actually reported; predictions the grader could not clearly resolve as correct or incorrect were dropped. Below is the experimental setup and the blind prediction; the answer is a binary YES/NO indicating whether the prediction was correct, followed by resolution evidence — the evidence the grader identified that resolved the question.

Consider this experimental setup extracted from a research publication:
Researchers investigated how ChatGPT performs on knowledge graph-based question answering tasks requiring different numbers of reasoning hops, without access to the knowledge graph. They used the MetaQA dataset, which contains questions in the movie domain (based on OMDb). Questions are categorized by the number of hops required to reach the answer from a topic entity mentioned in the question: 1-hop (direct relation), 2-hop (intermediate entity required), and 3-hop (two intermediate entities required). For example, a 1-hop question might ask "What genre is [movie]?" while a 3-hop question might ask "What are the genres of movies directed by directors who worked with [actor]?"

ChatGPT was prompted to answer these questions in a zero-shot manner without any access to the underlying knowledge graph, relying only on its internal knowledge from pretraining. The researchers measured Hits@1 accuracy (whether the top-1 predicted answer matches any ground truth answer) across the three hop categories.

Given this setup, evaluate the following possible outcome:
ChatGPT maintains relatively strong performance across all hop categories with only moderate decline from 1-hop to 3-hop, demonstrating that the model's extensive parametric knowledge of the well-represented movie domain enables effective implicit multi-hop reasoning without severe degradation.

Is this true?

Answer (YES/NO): NO